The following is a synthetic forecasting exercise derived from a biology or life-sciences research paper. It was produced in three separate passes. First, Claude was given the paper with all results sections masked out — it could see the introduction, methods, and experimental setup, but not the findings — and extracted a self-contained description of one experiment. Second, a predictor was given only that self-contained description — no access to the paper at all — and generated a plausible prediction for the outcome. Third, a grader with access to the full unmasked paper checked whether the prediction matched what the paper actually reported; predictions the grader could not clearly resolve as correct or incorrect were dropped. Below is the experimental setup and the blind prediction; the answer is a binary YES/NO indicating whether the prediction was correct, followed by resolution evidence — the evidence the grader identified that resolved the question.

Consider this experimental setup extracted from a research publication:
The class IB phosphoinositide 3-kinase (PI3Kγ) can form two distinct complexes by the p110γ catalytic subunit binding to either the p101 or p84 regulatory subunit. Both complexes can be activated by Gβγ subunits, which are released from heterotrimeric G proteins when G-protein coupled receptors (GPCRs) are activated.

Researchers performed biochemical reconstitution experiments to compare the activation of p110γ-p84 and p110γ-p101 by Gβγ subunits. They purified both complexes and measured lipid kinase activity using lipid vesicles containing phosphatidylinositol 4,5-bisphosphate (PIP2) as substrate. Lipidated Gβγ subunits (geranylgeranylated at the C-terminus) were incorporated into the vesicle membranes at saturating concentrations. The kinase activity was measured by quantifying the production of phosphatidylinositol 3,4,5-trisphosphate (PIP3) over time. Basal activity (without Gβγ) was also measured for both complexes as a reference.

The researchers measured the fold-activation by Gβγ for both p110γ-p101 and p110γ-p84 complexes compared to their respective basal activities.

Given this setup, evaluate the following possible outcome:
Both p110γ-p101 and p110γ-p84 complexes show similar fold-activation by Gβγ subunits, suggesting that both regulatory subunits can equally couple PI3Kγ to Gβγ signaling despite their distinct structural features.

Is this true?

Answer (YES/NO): NO